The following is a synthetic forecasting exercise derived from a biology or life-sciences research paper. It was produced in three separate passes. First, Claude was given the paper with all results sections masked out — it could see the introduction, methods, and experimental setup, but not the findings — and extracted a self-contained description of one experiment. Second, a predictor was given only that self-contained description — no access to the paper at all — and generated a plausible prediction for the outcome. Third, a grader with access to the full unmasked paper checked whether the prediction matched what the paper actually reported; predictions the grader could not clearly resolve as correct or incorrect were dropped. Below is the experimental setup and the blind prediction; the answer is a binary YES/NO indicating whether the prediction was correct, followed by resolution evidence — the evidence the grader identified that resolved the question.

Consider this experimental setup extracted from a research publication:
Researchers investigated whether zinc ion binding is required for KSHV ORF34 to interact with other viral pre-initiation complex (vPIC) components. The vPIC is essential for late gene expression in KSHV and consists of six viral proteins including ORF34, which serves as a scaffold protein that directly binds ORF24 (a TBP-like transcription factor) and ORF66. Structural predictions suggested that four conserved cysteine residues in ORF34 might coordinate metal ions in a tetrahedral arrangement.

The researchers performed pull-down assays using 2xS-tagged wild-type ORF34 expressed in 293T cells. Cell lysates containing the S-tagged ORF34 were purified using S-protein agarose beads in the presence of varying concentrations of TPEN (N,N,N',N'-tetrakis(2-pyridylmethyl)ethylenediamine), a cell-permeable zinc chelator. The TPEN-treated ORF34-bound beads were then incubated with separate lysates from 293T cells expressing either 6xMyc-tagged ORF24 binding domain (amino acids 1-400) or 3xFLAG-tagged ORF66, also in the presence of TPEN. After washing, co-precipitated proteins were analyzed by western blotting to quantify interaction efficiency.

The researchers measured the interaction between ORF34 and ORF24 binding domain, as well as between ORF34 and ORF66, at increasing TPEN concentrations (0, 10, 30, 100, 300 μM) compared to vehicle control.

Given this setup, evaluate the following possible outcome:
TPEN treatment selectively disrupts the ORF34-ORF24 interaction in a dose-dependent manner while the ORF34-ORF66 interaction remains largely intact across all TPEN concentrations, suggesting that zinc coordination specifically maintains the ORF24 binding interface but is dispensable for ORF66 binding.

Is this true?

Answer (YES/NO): NO